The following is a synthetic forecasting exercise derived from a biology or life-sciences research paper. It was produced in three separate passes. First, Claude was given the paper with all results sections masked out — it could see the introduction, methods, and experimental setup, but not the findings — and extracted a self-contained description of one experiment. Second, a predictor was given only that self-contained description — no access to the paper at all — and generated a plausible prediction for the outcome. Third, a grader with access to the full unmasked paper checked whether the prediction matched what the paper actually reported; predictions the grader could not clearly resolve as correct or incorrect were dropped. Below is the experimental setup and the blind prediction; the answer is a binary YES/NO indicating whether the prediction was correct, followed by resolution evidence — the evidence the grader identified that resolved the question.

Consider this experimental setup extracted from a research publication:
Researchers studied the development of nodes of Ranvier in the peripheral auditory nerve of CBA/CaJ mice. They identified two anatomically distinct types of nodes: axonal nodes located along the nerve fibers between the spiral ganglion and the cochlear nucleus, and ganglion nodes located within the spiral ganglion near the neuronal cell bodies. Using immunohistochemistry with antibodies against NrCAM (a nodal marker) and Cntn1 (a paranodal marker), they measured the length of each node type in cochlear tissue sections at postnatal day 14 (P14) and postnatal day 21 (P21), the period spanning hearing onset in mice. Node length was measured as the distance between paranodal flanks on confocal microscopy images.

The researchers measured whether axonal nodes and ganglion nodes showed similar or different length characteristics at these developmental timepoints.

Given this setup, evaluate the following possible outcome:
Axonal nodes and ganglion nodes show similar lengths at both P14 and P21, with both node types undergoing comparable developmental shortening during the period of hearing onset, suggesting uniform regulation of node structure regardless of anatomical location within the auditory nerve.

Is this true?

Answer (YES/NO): NO